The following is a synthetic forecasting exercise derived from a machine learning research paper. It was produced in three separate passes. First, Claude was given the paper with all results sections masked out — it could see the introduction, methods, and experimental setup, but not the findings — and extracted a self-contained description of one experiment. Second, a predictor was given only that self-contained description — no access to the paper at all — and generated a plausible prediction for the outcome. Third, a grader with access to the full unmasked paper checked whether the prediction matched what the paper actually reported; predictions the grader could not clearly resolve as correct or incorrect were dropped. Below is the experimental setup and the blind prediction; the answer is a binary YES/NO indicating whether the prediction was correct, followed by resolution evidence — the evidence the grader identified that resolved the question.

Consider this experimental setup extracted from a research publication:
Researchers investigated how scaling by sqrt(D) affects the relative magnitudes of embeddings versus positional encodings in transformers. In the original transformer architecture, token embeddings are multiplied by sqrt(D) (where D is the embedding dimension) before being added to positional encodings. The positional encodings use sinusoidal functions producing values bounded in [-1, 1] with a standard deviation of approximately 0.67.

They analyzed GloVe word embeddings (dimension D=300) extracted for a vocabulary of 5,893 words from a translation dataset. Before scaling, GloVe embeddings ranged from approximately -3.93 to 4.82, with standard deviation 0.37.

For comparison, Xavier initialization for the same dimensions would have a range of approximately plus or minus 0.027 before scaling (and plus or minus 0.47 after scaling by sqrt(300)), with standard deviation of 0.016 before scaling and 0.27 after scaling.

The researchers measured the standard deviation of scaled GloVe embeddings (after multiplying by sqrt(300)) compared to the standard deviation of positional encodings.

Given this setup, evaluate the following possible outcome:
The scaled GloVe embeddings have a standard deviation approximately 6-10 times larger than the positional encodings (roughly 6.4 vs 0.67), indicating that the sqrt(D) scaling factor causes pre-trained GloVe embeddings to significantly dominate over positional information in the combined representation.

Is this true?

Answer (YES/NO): YES